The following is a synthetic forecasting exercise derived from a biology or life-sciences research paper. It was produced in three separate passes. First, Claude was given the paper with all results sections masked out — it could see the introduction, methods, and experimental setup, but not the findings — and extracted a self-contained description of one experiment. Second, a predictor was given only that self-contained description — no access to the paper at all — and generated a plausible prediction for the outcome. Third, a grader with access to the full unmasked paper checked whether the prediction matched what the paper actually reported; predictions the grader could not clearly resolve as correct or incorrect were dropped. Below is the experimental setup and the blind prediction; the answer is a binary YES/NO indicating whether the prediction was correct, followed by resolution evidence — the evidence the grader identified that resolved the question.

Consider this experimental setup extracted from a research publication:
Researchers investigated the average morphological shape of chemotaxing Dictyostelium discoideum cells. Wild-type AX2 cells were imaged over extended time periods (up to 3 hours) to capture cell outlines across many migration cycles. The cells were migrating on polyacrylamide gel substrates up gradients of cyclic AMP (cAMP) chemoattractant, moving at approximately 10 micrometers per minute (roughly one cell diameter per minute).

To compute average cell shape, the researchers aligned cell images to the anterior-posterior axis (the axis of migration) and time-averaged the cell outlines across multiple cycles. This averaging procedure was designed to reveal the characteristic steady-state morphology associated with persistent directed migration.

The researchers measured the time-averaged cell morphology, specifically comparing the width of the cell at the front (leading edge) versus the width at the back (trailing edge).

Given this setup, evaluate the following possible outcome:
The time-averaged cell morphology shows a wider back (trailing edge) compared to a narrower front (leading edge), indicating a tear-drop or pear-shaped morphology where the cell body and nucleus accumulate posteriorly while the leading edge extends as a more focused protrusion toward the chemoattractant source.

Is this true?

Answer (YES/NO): NO